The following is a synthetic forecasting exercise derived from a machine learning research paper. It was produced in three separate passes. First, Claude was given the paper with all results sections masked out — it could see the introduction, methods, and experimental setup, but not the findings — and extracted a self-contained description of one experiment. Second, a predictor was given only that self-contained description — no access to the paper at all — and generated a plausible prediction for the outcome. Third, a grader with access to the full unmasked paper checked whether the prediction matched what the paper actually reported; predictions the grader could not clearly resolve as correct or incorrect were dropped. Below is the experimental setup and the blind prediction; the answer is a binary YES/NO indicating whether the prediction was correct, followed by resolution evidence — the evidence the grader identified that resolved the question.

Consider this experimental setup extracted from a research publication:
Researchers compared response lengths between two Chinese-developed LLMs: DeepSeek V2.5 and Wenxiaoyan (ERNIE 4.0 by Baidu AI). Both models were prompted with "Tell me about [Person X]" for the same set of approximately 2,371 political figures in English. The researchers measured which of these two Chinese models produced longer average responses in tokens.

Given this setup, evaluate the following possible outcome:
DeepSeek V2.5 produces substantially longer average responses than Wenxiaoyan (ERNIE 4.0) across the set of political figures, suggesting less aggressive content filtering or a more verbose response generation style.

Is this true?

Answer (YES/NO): YES